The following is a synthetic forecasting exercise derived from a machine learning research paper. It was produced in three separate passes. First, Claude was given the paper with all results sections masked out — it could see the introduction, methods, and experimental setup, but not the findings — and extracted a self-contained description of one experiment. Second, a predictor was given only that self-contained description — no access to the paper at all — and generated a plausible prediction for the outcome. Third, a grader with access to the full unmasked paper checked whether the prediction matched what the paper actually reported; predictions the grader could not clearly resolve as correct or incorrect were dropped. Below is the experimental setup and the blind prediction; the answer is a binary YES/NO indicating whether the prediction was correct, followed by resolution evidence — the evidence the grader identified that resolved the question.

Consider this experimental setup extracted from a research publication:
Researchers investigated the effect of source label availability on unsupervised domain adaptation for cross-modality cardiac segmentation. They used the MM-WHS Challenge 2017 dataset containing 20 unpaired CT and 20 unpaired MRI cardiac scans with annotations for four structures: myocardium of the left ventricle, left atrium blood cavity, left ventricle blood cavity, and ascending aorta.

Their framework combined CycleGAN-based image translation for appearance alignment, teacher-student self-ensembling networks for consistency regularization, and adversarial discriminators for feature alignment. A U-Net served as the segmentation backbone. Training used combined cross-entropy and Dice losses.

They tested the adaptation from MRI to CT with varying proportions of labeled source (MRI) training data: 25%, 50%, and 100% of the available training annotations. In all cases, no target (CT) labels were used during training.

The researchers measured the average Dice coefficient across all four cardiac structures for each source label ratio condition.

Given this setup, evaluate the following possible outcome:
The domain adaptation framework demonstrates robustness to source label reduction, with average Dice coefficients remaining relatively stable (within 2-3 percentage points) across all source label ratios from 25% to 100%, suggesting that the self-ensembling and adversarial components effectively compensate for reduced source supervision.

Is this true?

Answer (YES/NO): YES